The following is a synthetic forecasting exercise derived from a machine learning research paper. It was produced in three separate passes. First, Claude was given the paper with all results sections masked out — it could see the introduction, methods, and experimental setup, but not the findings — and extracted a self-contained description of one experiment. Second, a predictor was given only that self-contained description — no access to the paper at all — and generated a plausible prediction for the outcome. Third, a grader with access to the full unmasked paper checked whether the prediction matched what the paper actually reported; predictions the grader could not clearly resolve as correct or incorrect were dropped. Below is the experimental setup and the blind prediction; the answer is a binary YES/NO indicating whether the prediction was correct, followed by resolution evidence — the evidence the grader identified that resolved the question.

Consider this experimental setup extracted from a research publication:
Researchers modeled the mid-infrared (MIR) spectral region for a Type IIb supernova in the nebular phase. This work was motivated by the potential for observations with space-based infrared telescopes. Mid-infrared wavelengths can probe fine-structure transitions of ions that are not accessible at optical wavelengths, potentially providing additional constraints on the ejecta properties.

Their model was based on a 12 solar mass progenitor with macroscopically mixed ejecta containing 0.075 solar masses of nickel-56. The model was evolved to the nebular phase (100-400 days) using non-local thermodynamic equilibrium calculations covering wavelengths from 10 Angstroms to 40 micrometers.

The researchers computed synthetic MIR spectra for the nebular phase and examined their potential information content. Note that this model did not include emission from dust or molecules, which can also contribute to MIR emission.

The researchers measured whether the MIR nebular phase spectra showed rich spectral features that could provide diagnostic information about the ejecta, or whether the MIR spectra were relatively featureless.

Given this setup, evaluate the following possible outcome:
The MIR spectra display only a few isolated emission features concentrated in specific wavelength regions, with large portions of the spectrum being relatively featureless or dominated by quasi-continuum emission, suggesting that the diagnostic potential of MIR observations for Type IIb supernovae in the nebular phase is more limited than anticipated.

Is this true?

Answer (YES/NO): NO